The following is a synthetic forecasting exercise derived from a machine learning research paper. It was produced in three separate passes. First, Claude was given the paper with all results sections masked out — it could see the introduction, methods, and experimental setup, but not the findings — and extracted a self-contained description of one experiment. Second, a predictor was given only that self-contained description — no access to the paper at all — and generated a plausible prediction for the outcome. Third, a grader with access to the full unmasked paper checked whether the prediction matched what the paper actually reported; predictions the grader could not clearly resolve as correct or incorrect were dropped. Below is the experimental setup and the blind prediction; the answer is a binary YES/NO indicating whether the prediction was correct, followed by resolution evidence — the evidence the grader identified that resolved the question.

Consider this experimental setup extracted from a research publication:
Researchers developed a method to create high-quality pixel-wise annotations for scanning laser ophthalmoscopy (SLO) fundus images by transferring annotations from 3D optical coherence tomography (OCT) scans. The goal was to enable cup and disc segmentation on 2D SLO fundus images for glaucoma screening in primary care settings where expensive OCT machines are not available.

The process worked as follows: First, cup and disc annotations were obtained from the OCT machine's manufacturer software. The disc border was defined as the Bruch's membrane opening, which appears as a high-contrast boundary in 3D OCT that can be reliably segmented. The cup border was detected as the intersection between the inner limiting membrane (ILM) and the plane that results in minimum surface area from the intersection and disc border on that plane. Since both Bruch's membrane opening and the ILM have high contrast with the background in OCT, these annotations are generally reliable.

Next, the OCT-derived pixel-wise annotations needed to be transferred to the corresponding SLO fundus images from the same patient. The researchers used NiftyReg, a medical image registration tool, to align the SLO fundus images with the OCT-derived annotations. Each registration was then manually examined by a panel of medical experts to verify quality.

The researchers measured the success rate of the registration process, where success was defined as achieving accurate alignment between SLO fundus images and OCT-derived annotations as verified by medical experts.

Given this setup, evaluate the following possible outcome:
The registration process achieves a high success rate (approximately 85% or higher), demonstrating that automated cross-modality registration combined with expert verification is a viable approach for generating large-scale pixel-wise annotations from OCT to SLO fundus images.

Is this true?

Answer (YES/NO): NO